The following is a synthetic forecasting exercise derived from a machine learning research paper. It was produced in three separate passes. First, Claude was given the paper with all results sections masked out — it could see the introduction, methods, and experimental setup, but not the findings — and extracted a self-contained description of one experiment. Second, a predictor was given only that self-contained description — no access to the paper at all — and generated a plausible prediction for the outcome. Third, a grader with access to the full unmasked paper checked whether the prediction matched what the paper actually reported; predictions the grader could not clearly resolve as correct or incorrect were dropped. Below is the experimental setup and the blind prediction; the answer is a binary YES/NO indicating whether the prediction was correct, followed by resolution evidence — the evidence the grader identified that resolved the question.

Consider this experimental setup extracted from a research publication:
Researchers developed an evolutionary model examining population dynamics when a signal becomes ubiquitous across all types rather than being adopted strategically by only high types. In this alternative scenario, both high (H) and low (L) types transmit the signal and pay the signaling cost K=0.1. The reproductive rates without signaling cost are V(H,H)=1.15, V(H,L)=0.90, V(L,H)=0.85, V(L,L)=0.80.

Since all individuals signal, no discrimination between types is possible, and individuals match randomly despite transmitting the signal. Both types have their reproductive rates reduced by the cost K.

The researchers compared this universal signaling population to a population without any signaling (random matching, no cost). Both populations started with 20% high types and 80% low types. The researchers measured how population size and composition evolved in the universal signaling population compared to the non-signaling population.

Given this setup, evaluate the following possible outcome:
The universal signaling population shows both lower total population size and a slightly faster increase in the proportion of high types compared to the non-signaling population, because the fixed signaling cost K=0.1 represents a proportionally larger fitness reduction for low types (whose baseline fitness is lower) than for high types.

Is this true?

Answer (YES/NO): NO